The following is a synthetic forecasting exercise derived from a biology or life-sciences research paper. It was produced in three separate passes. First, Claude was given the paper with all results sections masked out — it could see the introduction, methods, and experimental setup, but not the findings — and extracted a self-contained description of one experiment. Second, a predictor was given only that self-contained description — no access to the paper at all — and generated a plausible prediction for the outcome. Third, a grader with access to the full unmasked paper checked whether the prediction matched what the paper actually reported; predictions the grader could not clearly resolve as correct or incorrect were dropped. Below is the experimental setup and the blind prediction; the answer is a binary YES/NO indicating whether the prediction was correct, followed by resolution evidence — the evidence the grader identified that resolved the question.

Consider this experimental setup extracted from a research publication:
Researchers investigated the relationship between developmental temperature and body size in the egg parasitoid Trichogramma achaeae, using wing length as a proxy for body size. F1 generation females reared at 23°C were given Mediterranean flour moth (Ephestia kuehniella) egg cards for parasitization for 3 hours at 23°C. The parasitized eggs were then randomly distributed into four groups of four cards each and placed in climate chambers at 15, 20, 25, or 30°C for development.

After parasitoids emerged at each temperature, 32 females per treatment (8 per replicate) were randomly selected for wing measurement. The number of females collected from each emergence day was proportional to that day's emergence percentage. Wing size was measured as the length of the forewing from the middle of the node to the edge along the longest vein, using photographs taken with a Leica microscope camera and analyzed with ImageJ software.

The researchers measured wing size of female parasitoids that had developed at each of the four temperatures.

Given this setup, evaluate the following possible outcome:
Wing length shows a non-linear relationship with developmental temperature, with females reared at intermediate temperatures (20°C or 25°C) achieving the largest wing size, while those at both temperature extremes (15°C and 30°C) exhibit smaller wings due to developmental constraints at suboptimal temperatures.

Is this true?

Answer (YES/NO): NO